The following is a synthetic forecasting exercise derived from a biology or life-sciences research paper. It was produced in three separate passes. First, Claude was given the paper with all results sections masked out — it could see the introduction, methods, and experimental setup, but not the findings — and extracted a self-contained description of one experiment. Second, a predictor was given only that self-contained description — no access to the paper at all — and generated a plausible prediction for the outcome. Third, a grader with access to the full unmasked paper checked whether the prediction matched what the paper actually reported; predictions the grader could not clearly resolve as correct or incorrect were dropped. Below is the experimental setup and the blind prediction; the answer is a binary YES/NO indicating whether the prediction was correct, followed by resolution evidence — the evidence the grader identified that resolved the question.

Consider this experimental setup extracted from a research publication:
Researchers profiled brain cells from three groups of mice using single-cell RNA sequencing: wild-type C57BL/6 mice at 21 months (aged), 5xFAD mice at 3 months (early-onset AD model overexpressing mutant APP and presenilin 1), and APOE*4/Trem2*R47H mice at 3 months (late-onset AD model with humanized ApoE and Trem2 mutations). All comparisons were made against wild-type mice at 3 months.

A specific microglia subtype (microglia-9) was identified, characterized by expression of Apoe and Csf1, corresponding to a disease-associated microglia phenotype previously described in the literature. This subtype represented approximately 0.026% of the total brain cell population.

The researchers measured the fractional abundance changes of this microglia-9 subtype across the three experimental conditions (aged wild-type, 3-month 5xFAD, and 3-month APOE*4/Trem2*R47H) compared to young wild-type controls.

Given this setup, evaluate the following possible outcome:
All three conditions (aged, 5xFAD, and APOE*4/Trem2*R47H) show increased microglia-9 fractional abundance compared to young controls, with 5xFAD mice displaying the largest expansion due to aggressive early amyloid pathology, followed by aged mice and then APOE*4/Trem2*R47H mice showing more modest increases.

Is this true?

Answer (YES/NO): NO